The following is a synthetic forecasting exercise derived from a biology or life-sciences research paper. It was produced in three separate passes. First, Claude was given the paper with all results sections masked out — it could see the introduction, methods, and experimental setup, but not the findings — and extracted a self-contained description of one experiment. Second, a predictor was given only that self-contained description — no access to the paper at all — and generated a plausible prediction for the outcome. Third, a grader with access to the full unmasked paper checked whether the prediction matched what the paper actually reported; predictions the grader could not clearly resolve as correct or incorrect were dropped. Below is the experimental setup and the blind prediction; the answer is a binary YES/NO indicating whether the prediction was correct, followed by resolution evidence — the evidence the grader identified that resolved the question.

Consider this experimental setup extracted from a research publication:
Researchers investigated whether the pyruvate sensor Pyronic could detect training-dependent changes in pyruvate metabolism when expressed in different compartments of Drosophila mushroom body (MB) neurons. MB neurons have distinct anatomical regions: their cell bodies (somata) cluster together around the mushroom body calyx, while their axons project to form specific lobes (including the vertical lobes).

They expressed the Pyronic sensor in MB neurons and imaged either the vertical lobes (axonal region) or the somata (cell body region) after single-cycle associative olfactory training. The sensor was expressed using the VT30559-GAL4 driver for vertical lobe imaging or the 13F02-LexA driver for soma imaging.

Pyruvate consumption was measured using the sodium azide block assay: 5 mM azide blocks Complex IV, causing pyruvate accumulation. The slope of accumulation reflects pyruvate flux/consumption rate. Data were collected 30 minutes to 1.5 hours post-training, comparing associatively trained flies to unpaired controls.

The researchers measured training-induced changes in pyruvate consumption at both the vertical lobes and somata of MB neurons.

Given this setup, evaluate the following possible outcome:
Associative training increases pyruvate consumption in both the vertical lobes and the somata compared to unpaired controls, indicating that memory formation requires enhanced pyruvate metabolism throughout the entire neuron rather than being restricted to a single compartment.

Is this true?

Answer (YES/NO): YES